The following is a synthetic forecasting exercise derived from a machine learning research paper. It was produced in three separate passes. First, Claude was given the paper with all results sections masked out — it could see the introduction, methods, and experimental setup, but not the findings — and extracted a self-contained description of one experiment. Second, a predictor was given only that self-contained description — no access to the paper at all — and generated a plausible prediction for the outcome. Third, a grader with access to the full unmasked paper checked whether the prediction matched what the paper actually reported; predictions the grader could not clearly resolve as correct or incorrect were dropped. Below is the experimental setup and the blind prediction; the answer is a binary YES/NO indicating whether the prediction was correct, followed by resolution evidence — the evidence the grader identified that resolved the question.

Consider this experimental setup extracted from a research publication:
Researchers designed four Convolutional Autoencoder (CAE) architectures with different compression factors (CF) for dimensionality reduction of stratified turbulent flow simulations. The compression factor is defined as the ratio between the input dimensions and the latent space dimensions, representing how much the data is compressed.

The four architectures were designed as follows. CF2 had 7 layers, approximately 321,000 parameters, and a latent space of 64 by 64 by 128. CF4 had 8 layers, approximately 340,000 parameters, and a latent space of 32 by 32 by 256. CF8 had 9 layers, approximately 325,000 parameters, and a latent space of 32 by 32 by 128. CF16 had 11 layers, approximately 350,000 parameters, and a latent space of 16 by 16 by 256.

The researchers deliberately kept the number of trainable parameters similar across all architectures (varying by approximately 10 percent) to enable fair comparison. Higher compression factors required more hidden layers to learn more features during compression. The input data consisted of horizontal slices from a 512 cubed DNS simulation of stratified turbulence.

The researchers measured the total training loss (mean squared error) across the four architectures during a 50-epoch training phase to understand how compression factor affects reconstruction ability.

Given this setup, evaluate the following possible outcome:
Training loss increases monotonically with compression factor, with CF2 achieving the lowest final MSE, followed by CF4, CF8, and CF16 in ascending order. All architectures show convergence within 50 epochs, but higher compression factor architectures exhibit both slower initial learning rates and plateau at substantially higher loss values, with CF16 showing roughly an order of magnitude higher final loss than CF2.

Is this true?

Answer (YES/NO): NO